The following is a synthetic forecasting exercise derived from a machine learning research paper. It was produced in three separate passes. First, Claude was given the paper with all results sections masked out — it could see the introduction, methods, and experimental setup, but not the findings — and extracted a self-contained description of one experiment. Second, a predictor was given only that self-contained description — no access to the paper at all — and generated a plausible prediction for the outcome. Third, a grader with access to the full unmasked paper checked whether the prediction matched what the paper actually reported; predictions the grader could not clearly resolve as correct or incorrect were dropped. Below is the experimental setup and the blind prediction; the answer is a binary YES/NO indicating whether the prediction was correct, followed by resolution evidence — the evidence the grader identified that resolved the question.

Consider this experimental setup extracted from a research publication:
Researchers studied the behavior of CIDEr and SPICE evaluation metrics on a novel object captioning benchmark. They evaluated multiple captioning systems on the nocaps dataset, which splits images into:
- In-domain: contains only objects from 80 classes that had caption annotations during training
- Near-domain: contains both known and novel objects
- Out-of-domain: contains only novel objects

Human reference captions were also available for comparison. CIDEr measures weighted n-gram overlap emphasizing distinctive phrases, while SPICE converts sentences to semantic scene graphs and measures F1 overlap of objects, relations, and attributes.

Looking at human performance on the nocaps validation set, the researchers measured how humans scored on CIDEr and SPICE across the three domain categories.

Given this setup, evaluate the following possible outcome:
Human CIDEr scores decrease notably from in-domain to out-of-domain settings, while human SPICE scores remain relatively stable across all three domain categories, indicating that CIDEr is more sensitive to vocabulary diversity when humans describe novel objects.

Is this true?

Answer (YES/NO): NO